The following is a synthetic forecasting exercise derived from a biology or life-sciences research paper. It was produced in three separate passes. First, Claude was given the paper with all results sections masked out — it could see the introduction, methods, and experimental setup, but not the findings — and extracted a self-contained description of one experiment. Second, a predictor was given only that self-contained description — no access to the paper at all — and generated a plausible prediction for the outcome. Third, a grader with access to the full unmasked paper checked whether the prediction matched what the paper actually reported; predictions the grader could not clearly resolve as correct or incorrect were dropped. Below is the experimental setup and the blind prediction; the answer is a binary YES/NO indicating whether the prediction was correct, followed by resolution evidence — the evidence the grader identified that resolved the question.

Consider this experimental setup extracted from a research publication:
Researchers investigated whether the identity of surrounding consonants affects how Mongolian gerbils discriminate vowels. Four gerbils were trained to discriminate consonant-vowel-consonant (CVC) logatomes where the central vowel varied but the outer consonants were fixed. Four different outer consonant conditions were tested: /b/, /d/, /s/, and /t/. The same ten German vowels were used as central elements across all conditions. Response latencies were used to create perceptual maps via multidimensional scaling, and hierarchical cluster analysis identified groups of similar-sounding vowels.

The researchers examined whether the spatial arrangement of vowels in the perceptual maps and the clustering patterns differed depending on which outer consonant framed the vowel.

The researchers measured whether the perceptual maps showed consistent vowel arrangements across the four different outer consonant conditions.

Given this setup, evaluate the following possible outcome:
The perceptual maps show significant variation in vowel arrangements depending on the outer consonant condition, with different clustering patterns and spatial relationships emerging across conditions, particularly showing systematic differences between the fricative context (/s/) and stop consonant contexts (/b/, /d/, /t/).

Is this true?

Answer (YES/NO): NO